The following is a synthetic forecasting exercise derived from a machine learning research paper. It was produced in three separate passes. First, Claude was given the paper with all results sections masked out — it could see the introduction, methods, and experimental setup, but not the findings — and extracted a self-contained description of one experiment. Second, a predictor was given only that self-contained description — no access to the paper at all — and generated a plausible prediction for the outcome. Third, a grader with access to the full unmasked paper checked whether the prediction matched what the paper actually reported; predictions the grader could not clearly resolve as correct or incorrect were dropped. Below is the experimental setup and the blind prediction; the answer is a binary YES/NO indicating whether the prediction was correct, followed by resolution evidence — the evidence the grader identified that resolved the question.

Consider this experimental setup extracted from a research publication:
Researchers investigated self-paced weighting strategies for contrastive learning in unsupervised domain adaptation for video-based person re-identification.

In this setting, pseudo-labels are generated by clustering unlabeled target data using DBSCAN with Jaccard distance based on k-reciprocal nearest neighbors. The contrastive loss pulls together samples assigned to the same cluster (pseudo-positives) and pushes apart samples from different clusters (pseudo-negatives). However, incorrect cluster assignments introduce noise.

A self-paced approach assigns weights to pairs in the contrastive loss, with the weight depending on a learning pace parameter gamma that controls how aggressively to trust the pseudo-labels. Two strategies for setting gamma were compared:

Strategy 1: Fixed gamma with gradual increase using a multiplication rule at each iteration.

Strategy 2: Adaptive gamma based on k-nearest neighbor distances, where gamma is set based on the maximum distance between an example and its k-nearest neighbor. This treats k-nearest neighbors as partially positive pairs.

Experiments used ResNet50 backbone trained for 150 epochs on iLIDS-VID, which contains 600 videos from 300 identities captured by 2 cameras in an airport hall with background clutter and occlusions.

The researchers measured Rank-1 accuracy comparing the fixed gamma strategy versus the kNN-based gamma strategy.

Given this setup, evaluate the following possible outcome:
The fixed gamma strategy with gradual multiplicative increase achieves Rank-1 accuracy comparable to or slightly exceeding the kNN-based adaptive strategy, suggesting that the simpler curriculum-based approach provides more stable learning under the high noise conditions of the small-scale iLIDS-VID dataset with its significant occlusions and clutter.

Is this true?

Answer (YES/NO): NO